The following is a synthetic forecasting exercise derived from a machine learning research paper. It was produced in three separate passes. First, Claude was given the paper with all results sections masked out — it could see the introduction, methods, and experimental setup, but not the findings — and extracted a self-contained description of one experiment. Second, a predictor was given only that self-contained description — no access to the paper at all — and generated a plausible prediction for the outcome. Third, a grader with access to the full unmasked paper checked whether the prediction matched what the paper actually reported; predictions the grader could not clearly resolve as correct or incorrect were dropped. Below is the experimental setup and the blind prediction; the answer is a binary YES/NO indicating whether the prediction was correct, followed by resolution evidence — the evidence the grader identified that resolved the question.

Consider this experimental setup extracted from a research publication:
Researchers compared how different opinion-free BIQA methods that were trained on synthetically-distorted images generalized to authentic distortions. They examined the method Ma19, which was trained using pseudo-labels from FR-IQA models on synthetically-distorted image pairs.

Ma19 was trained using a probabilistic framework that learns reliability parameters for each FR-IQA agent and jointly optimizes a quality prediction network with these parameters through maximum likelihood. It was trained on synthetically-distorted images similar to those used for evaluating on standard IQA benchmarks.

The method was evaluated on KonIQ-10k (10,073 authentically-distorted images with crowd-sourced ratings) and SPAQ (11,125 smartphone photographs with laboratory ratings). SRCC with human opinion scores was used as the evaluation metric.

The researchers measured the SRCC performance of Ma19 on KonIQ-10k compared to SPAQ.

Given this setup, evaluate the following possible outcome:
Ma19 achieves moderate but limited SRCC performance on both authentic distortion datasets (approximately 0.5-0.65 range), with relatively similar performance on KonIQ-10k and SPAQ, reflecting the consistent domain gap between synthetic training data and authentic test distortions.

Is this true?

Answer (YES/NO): NO